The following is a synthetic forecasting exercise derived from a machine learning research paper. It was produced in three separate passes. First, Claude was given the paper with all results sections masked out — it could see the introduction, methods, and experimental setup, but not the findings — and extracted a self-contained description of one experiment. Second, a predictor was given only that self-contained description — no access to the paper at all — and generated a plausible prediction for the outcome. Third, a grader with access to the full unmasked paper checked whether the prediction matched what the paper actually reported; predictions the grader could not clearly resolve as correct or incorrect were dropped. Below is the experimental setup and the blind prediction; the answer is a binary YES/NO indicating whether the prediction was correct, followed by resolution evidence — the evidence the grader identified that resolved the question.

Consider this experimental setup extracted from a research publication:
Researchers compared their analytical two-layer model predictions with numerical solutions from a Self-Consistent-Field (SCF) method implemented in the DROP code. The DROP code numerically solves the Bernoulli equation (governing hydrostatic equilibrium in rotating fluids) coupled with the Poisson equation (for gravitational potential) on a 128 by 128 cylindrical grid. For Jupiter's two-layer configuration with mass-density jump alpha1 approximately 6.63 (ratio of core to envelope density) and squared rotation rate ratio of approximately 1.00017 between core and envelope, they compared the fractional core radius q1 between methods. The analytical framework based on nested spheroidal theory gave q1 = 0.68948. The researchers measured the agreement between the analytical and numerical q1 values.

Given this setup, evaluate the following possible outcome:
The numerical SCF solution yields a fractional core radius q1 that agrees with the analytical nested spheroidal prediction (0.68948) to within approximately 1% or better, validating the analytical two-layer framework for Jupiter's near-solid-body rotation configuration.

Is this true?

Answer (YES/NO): YES